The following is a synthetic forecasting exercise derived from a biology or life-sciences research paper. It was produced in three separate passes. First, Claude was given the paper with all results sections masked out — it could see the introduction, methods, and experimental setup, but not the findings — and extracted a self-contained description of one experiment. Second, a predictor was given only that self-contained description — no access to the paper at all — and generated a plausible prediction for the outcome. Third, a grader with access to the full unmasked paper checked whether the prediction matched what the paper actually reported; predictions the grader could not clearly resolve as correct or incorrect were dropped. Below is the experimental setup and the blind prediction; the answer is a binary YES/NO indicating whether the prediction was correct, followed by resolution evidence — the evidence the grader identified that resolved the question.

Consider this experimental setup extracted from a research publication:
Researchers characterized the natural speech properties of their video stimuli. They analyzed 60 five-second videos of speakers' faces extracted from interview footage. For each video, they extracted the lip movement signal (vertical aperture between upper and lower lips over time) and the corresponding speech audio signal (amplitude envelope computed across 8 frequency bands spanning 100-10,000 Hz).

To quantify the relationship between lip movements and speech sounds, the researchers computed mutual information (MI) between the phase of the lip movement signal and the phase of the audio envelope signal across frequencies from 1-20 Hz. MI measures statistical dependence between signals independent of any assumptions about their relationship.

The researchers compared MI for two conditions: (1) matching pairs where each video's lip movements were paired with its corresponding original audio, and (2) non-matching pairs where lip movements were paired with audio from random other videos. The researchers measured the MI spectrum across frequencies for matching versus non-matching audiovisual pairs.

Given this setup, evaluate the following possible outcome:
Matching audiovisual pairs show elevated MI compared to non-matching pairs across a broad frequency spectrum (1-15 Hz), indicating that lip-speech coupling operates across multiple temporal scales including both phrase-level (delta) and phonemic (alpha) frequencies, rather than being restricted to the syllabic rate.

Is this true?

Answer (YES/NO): NO